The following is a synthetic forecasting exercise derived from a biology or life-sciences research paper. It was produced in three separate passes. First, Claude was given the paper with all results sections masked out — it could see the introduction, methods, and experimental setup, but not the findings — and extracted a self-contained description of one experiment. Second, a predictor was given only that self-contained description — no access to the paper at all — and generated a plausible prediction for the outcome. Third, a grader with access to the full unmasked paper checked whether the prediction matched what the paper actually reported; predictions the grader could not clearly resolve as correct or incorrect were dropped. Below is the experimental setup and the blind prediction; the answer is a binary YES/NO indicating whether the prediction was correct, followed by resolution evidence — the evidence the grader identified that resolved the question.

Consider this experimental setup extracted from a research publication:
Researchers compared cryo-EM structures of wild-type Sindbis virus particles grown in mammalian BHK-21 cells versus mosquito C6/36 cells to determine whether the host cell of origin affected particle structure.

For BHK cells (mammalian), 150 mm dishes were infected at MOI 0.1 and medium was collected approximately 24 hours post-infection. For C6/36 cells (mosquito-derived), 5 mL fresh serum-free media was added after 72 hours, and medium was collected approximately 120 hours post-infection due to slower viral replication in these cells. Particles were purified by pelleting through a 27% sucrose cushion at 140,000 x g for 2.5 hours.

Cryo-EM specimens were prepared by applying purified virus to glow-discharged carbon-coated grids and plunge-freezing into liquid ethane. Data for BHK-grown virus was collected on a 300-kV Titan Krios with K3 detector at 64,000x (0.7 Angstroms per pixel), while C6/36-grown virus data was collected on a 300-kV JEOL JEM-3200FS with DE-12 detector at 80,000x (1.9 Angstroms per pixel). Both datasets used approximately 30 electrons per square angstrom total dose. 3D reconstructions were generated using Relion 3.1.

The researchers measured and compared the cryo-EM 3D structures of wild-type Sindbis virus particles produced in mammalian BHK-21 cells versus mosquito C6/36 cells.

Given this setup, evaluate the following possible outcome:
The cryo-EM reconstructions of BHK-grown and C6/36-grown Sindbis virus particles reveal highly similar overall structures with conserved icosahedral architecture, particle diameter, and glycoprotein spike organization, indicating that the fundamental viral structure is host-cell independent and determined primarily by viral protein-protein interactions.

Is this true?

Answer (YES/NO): YES